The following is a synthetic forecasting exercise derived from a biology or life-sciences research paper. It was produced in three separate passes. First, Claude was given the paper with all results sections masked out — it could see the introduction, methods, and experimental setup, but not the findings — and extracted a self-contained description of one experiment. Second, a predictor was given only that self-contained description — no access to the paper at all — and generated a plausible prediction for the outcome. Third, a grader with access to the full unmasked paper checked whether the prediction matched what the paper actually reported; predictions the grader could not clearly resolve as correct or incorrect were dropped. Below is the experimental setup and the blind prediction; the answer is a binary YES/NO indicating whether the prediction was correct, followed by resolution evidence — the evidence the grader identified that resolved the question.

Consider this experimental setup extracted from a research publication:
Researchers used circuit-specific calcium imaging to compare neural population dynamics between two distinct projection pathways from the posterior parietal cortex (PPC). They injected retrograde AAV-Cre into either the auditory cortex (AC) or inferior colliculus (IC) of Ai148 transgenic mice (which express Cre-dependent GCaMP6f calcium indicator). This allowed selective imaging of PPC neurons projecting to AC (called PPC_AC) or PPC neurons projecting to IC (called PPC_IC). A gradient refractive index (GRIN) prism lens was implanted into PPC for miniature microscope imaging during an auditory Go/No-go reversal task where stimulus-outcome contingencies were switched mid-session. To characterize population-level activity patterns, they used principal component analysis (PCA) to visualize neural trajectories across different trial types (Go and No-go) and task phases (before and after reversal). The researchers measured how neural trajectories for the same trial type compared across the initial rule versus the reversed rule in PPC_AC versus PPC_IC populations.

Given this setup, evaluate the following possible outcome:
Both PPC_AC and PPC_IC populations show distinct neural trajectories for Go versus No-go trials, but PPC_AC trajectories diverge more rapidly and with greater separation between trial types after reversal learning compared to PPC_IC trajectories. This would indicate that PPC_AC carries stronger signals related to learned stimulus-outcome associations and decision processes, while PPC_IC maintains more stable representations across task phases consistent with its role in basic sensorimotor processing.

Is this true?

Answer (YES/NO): NO